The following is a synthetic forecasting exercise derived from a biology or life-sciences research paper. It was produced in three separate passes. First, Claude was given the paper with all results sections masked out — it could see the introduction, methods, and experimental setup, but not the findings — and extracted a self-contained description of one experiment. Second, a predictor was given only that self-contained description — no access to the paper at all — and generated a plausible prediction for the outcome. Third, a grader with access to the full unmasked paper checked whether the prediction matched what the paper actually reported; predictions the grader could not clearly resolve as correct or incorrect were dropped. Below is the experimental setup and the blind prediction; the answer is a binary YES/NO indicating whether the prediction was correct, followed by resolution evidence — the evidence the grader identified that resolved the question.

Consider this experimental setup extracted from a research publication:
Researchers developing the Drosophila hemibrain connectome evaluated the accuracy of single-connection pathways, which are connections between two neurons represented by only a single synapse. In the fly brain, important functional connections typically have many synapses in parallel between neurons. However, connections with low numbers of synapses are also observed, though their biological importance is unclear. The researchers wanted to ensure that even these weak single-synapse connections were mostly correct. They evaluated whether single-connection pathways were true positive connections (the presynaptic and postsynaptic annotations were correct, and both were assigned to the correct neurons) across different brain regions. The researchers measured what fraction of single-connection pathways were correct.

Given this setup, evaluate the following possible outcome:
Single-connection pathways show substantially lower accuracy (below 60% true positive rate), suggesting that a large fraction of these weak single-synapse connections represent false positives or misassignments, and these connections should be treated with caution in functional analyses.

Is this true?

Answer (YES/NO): NO